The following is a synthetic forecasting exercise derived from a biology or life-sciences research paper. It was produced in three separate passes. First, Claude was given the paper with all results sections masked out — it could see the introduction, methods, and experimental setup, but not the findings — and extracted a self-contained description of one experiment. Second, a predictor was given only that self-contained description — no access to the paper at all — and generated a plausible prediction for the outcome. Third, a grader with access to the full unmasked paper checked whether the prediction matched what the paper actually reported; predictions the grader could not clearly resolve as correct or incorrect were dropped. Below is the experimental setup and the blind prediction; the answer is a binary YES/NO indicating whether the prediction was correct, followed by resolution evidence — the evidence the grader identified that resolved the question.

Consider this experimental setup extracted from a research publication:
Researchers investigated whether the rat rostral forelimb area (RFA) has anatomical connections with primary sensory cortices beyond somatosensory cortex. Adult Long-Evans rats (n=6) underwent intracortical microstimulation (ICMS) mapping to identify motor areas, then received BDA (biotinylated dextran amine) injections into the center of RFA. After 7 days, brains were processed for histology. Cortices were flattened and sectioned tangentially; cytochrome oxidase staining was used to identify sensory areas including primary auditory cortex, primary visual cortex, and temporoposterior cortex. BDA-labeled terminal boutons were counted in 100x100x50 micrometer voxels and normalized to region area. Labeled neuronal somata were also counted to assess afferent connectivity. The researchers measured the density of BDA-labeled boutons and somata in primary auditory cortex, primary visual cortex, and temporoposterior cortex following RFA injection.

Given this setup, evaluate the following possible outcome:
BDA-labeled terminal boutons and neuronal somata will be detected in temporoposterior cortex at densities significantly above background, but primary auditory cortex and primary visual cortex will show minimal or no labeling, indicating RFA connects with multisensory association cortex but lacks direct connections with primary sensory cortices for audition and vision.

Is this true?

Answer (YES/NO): NO